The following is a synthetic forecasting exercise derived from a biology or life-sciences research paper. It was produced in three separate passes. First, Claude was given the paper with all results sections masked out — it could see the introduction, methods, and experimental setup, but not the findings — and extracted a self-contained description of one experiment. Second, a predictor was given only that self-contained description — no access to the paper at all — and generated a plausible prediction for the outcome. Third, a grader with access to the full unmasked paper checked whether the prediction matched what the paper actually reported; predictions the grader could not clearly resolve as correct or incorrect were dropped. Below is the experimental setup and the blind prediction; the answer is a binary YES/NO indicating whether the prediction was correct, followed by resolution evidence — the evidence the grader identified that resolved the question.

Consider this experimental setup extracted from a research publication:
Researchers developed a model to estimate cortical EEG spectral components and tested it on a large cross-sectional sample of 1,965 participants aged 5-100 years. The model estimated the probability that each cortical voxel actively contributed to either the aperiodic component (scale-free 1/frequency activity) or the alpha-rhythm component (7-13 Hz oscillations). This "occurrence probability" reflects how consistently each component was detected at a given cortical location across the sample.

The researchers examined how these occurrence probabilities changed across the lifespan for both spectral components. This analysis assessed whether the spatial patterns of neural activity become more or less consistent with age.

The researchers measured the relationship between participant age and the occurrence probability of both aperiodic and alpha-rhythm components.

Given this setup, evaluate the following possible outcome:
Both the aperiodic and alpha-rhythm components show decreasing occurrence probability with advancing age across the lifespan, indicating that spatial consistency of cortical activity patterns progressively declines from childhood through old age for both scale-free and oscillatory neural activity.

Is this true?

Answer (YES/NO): NO